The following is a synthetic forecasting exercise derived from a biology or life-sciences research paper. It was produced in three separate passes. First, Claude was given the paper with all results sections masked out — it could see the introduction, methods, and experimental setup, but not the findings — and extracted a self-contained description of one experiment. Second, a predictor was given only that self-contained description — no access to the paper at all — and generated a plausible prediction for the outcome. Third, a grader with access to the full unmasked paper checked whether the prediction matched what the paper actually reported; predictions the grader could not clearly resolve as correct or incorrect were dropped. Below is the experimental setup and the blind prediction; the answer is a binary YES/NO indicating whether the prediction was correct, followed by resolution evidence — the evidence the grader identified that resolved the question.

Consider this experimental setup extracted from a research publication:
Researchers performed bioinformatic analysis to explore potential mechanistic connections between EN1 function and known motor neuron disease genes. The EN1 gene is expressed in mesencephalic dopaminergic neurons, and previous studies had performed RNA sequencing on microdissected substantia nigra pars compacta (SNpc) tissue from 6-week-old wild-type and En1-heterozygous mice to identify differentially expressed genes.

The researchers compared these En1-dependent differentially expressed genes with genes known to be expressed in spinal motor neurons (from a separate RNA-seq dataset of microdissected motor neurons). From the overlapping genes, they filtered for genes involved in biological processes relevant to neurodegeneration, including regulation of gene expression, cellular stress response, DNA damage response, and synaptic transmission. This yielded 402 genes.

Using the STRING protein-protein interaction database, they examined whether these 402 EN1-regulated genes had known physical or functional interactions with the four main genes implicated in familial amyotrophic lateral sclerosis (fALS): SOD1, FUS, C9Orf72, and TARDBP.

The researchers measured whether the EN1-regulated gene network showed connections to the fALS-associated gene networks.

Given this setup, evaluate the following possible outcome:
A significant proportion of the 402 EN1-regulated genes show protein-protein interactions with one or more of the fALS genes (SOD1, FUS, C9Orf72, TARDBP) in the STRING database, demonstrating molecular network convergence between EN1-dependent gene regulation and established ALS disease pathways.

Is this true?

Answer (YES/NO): NO